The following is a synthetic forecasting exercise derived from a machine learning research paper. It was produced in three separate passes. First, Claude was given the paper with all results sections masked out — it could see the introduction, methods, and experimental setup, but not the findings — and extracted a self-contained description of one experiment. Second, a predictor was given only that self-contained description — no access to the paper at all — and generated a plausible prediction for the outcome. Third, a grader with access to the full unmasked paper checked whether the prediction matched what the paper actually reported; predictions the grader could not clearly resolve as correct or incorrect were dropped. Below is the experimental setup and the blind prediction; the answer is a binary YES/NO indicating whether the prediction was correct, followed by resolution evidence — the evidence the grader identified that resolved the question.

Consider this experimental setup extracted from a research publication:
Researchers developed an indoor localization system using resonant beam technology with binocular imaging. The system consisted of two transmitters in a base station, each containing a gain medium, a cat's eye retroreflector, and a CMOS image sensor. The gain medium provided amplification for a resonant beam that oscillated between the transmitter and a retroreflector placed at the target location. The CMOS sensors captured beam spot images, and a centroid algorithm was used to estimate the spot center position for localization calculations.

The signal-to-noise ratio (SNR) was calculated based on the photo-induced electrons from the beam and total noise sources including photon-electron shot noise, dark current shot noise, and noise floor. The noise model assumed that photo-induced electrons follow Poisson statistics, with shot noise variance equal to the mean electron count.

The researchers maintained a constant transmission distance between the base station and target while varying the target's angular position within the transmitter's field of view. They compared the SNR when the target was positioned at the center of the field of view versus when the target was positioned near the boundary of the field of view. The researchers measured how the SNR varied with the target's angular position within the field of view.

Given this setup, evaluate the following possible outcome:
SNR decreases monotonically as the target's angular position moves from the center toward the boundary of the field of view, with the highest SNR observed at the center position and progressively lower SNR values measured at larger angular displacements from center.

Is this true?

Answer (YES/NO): NO